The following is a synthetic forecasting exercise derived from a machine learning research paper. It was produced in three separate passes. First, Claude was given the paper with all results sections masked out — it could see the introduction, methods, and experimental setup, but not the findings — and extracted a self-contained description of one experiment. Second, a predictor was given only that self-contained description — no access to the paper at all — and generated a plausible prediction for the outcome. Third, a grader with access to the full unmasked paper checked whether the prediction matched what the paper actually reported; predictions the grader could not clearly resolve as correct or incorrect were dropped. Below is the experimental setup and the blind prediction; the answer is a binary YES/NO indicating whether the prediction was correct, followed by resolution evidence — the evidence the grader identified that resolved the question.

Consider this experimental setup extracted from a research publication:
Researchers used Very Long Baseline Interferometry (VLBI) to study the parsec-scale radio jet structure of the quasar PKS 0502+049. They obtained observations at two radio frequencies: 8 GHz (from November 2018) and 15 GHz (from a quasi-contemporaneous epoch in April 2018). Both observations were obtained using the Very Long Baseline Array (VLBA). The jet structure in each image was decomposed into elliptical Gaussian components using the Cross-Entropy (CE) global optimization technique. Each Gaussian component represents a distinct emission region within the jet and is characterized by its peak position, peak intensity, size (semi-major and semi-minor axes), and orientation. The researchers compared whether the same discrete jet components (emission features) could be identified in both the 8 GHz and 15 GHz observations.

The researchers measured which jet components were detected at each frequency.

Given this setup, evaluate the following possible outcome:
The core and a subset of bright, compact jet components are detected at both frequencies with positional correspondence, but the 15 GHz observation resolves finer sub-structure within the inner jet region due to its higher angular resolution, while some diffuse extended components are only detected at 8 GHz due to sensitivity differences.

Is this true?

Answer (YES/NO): NO